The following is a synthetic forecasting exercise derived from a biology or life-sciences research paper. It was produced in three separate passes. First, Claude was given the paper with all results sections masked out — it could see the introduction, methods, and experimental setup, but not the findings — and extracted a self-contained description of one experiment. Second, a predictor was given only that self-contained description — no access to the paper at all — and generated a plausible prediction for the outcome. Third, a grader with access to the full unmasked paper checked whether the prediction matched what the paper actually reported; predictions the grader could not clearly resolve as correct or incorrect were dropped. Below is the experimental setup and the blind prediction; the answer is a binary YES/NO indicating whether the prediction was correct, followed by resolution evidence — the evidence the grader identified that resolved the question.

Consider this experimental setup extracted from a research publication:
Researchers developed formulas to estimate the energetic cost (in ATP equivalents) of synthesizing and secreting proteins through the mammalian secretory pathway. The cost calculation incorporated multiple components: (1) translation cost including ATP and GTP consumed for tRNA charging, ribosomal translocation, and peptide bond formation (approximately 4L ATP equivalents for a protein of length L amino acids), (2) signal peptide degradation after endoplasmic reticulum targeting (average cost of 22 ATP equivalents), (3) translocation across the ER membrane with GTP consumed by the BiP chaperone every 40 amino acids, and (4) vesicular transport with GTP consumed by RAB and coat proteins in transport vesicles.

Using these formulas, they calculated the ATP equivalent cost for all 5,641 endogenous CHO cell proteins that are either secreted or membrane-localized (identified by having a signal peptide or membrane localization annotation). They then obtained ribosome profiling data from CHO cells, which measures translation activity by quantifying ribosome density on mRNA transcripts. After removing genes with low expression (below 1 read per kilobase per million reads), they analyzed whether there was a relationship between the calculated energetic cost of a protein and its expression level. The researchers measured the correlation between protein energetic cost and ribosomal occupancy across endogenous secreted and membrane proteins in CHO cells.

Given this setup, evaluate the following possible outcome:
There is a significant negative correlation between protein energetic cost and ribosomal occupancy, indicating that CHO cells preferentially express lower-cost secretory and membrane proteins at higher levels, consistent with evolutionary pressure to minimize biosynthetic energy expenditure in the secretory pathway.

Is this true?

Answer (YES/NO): YES